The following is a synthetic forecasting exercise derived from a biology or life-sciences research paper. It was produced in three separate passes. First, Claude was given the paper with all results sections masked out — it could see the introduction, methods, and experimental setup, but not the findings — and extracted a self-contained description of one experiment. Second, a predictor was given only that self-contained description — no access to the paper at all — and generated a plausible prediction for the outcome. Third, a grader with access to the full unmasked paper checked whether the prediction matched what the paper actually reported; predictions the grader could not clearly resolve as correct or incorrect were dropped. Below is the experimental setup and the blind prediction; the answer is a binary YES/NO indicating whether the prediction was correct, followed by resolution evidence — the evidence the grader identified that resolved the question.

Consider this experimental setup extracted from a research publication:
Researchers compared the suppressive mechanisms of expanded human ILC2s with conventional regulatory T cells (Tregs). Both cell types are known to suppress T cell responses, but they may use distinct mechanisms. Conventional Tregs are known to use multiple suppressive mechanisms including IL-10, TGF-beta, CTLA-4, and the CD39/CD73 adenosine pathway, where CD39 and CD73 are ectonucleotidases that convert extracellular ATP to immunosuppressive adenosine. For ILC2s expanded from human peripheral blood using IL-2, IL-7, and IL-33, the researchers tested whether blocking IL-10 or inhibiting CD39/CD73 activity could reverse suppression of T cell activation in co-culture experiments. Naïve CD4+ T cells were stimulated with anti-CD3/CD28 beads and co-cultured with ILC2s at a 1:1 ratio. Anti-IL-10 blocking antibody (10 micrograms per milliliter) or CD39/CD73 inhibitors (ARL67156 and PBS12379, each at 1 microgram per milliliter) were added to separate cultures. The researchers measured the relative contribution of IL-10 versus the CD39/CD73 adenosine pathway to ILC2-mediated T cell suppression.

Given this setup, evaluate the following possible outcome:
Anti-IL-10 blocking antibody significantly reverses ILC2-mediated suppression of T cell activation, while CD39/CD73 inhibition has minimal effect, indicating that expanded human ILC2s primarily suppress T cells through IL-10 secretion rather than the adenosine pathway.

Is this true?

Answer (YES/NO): NO